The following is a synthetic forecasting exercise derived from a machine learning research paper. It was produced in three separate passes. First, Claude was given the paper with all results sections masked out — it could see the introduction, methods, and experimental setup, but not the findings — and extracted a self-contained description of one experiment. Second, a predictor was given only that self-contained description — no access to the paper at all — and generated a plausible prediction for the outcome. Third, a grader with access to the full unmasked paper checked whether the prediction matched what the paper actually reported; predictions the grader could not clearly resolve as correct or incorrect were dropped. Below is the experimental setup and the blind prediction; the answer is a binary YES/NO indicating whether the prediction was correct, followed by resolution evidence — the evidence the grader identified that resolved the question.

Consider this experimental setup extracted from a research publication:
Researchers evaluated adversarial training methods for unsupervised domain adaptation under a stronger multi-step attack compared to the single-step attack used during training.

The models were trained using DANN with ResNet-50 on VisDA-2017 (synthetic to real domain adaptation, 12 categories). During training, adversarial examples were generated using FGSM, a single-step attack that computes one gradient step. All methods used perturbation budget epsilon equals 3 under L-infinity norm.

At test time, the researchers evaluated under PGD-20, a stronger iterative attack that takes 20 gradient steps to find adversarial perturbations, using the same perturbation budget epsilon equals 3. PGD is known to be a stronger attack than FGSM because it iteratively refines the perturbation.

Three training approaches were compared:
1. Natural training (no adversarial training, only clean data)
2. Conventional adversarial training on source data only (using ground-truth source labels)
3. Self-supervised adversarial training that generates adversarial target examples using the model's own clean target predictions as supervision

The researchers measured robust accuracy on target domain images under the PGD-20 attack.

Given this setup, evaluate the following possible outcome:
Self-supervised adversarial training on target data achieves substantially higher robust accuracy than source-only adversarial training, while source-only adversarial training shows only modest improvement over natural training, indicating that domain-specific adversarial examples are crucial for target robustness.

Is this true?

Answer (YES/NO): YES